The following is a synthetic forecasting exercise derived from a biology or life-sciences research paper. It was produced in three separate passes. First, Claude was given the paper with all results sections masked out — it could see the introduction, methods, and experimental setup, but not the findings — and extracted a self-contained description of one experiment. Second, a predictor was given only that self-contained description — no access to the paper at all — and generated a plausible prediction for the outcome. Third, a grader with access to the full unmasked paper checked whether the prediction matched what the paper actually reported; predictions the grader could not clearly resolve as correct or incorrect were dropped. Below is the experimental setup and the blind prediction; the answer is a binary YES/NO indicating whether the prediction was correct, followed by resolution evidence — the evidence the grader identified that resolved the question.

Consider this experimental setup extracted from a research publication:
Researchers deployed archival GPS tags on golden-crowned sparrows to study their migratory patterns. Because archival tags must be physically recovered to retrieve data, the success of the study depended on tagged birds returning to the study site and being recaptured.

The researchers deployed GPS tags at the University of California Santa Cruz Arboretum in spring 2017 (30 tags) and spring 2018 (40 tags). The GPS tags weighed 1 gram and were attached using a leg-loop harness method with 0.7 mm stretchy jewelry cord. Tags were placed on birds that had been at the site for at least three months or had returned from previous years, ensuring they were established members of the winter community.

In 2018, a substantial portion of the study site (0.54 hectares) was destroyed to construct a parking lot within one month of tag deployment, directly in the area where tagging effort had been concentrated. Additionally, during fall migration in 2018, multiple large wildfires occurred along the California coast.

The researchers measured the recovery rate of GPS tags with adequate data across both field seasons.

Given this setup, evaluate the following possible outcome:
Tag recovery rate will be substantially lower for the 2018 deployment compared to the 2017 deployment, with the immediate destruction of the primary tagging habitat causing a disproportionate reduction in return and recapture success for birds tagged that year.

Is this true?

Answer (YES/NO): YES